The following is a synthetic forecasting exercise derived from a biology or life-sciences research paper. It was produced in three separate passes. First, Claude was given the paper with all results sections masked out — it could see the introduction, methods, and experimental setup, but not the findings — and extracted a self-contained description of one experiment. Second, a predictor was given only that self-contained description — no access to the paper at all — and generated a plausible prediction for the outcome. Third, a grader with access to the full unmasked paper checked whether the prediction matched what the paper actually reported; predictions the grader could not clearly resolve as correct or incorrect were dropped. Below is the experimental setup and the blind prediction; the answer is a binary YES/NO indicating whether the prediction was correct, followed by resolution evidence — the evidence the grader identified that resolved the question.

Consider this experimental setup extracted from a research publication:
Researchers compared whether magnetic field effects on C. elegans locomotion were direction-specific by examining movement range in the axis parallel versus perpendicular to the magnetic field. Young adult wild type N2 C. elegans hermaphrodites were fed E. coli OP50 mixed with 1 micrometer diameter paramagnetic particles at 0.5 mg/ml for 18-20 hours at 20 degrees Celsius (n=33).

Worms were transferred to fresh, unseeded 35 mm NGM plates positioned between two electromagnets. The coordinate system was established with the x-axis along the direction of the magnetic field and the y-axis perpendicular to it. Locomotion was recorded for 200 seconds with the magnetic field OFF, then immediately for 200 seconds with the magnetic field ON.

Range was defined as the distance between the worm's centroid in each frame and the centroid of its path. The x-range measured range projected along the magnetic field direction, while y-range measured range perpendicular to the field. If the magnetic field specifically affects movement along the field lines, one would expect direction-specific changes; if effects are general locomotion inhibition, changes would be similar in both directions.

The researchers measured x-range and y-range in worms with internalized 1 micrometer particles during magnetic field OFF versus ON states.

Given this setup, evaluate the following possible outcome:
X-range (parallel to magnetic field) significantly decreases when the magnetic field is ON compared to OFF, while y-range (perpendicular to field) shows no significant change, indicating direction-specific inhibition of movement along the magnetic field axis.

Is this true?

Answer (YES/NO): NO